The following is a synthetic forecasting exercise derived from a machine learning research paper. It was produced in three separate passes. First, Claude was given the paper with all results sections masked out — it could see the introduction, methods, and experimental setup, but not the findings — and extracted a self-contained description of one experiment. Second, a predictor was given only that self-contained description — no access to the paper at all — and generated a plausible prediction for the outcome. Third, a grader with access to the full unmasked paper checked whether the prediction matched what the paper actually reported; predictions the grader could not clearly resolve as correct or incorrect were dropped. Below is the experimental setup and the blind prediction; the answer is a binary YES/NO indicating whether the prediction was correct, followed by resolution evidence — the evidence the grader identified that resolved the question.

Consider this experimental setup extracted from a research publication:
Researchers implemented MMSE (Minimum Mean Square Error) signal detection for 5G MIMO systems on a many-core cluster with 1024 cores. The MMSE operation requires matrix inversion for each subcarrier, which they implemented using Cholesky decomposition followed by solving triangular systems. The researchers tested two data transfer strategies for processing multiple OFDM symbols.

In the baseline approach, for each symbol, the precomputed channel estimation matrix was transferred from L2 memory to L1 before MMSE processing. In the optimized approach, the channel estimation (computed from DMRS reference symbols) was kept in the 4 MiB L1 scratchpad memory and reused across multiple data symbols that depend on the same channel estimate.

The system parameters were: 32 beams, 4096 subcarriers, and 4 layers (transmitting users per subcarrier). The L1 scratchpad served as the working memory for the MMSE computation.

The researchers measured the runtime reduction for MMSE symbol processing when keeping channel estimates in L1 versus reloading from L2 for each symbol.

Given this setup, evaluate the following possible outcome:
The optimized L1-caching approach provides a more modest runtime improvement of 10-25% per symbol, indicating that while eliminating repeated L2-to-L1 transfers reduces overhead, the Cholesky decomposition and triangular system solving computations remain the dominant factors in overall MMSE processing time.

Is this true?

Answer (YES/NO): YES